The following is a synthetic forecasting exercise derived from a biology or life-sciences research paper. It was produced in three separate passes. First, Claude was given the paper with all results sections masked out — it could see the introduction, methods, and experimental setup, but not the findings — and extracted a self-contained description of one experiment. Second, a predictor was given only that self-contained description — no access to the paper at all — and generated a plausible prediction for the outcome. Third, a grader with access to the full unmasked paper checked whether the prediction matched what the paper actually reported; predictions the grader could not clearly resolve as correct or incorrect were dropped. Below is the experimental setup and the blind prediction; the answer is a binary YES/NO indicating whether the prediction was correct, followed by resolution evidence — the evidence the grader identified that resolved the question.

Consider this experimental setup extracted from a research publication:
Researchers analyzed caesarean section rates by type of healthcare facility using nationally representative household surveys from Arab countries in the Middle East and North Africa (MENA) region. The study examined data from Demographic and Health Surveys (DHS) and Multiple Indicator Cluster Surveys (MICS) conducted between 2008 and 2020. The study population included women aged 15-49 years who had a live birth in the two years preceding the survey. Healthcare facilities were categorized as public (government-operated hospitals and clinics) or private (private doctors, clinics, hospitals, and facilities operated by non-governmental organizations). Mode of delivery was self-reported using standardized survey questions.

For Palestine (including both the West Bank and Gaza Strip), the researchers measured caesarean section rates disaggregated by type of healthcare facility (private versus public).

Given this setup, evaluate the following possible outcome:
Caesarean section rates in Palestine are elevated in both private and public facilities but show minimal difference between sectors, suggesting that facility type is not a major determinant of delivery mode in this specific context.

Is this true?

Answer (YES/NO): YES